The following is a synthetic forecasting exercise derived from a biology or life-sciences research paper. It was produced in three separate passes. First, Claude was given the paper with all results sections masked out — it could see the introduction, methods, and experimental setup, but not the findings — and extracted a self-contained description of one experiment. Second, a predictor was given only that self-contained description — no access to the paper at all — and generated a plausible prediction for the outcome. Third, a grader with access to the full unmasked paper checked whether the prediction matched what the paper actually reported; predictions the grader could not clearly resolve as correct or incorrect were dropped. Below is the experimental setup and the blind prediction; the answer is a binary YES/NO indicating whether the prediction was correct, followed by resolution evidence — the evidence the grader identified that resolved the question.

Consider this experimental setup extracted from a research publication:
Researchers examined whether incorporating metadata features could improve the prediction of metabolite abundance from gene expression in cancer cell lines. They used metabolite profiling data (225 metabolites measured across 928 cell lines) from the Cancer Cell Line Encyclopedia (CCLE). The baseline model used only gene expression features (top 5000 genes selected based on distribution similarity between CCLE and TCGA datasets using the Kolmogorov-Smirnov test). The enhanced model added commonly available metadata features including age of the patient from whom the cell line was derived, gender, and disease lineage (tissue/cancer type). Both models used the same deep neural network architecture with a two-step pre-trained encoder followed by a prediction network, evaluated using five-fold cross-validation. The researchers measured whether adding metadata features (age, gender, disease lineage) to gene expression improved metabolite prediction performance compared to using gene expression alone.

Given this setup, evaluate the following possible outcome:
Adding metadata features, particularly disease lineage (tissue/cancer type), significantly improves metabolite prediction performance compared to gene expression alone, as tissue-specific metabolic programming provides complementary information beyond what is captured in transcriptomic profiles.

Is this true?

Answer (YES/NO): NO